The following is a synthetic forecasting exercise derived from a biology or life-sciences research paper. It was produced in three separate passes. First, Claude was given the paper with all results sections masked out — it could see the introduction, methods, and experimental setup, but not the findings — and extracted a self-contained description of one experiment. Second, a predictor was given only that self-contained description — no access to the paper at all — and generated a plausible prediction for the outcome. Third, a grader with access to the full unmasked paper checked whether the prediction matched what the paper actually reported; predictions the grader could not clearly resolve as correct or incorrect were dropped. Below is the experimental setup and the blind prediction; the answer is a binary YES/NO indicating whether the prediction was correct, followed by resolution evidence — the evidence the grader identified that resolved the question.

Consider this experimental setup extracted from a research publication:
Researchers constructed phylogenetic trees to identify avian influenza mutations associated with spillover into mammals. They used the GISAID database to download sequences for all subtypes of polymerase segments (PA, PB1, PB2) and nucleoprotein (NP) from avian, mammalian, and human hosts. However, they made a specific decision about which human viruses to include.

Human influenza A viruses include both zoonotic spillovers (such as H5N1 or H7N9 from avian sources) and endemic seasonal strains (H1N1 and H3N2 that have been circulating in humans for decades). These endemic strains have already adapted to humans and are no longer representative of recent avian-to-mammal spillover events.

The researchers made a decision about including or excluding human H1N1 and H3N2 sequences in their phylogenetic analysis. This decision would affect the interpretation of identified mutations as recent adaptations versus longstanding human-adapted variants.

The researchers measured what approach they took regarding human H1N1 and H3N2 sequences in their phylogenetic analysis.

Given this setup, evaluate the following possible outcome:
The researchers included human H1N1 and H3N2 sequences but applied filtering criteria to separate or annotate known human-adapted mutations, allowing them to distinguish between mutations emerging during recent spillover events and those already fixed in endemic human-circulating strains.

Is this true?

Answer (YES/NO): NO